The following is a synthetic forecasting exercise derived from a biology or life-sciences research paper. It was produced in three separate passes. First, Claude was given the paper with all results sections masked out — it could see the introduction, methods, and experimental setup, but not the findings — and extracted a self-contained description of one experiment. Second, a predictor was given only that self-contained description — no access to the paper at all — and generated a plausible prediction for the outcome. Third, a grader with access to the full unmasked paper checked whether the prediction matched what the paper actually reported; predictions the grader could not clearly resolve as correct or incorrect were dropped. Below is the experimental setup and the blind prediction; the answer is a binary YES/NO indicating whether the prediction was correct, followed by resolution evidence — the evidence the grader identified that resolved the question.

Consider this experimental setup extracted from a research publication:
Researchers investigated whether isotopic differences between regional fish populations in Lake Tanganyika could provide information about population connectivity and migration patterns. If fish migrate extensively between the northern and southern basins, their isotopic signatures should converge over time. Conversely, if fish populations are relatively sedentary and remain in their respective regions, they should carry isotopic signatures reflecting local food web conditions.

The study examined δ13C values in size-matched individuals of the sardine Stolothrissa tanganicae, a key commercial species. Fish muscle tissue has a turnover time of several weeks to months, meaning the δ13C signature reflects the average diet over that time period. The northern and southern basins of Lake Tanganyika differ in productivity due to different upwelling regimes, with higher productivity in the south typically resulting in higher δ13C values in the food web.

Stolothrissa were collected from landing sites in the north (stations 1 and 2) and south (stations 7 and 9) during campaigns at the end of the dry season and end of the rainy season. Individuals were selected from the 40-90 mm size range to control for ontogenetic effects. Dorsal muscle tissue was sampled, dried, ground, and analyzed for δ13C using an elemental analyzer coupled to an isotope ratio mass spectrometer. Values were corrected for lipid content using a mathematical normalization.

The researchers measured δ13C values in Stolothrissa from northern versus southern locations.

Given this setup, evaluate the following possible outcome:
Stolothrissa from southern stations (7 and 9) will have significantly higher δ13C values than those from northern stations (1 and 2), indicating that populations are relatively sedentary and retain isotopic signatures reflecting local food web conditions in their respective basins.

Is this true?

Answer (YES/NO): YES